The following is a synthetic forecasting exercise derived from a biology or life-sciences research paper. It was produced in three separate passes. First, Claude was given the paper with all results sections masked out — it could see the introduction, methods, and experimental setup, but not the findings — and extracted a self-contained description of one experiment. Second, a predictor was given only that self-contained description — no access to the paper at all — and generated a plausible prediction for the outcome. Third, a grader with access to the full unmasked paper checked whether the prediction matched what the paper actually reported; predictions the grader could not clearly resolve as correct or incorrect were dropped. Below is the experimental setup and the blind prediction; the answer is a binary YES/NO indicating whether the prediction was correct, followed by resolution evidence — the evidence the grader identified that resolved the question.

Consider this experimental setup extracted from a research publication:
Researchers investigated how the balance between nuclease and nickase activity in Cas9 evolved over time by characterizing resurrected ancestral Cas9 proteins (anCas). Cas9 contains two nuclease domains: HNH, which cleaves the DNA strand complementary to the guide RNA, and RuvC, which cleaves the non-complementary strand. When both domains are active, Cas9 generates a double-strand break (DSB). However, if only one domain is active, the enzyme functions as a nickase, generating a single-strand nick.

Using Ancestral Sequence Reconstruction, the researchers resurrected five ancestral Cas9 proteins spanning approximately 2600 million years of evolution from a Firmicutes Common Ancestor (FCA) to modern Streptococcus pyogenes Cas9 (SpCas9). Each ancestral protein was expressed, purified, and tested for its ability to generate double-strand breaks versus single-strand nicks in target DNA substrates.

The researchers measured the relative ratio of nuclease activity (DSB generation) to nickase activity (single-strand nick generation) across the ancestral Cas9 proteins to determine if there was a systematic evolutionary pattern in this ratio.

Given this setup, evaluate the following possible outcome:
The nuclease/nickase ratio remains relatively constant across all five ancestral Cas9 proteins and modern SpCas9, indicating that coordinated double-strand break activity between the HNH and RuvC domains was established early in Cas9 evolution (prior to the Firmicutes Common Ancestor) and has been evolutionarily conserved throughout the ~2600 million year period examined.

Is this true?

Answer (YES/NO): NO